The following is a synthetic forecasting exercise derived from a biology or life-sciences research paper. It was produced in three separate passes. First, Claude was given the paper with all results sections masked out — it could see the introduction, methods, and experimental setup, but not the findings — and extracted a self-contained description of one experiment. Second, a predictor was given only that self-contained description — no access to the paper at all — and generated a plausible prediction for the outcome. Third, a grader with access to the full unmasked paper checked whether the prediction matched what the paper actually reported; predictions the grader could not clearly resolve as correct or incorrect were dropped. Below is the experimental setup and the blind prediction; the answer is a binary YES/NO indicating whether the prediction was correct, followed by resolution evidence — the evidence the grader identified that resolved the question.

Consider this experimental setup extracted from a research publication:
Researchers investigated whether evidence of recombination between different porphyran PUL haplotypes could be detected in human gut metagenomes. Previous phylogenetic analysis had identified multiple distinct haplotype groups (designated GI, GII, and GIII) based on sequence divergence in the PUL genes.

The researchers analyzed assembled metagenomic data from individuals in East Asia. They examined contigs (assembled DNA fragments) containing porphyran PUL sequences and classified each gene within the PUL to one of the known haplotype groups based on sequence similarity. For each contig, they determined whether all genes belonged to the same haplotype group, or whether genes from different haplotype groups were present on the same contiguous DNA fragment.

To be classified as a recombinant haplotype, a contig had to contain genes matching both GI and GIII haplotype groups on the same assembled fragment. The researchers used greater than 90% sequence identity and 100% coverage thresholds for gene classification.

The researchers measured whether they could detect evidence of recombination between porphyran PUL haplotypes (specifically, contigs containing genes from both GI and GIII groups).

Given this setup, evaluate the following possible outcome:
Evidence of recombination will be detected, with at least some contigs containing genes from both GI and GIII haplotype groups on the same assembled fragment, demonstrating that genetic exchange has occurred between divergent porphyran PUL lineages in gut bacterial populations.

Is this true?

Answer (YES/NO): YES